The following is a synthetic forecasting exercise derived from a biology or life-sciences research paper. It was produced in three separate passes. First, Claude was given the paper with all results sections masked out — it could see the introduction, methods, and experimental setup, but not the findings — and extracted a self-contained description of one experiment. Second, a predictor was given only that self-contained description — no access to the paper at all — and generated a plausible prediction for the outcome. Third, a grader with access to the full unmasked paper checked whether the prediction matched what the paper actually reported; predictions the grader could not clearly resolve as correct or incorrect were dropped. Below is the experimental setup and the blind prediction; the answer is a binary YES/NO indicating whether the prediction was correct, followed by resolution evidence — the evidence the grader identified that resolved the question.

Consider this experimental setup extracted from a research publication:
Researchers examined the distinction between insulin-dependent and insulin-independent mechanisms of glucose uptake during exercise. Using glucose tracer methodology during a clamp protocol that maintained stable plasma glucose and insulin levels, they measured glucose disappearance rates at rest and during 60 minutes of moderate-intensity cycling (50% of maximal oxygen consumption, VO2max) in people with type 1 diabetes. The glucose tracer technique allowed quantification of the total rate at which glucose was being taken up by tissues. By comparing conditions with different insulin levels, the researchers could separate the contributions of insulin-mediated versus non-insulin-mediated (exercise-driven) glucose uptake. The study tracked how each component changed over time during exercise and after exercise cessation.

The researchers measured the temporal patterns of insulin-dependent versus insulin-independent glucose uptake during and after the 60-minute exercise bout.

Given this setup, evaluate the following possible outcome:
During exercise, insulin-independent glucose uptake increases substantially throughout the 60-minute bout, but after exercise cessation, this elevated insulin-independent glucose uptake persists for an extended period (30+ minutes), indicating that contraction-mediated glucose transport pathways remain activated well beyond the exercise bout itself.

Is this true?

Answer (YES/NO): NO